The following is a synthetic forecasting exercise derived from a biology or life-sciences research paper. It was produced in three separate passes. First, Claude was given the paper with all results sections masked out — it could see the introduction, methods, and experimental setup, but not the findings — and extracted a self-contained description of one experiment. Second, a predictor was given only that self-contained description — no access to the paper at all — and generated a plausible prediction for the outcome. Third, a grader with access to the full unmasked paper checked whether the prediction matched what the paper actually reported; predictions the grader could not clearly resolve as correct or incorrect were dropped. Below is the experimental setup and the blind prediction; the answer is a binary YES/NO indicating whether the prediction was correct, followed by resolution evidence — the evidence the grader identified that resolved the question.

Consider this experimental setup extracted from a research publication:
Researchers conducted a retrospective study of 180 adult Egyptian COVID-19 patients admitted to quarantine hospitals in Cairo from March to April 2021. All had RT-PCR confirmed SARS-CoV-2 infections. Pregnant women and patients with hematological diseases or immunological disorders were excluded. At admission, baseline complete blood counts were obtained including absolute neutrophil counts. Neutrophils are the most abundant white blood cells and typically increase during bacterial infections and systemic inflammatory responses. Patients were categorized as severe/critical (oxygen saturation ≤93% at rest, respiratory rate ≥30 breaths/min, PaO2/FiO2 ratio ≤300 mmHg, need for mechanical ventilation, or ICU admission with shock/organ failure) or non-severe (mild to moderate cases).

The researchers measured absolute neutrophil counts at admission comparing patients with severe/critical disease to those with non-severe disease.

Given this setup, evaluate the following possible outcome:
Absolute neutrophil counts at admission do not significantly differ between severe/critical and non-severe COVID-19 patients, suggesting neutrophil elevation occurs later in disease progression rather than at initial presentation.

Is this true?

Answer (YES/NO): NO